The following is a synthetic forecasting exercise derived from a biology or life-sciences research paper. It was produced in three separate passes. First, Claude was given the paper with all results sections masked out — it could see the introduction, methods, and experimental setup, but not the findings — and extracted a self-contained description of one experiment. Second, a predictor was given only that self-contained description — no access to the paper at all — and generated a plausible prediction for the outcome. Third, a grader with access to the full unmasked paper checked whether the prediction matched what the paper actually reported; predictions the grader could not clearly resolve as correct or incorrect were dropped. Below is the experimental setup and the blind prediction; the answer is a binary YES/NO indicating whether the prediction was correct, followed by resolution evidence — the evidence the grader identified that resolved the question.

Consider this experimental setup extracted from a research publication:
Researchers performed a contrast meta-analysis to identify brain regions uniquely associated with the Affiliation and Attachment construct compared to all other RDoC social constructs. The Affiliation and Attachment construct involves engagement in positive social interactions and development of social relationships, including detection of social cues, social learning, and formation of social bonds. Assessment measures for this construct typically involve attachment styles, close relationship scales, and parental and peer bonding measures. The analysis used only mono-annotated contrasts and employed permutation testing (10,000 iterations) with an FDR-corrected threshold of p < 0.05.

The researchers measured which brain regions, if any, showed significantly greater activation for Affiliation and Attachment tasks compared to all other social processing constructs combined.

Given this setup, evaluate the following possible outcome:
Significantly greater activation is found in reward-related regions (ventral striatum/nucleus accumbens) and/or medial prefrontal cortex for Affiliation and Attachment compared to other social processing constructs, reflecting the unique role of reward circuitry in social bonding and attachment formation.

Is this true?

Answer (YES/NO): NO